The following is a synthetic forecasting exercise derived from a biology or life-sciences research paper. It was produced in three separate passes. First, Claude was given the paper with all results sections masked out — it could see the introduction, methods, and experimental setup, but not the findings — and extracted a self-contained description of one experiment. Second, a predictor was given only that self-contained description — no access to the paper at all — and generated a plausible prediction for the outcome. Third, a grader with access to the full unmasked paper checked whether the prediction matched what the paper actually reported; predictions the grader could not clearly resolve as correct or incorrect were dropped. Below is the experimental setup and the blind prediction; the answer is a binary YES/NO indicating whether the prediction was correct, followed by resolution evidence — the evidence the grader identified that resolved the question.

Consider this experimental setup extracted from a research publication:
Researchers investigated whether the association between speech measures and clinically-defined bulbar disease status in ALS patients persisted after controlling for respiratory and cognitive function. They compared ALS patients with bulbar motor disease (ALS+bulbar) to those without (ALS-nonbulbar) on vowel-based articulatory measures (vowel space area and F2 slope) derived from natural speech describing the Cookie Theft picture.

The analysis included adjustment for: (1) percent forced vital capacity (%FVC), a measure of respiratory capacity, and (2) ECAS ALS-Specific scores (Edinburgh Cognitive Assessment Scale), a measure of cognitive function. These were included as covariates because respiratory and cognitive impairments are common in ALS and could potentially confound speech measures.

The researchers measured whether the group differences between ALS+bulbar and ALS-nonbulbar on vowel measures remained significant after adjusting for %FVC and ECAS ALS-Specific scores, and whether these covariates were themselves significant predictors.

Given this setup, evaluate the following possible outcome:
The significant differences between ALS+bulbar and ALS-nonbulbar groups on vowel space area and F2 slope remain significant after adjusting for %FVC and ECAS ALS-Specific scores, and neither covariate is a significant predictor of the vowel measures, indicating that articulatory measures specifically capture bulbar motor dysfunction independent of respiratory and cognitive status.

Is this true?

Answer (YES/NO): YES